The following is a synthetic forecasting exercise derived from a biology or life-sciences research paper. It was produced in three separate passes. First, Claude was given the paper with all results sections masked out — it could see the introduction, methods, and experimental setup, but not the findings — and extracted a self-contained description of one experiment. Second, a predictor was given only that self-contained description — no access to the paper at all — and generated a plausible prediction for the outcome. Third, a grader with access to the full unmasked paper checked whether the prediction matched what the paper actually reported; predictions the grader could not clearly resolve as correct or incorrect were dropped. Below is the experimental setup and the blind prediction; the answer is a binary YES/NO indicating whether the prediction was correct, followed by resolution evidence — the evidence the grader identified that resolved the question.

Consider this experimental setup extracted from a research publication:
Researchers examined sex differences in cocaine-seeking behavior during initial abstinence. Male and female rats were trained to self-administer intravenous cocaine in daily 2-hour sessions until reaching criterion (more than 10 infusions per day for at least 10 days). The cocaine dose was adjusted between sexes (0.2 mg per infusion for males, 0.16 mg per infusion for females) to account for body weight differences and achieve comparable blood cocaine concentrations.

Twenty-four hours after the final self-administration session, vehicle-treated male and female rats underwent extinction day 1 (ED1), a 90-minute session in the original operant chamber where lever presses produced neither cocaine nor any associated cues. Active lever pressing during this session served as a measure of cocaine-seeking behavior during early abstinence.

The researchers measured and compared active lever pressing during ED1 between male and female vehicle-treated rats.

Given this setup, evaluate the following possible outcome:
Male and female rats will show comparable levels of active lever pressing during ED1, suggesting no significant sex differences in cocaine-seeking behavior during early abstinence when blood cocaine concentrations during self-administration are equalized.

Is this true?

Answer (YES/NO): NO